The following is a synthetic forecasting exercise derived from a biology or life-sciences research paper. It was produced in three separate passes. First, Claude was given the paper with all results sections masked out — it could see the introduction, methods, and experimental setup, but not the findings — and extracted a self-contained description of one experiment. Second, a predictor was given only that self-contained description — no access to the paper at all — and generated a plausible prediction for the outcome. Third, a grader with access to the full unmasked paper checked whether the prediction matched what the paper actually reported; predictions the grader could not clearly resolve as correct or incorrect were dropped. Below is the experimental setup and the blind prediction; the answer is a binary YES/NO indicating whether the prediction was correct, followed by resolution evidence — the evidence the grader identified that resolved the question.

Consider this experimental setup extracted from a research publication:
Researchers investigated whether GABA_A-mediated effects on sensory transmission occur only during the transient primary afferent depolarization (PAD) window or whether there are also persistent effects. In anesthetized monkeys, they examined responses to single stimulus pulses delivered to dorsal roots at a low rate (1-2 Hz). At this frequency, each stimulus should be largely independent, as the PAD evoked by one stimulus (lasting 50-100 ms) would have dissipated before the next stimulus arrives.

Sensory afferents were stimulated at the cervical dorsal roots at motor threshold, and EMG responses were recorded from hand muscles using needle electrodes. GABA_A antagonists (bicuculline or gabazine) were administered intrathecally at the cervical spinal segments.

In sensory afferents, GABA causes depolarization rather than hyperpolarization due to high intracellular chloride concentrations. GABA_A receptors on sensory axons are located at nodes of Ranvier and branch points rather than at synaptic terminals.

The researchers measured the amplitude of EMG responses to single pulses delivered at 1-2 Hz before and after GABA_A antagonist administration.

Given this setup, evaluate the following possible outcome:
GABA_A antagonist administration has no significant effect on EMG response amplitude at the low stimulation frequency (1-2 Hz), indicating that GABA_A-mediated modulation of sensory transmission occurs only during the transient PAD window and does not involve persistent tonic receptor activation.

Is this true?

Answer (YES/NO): NO